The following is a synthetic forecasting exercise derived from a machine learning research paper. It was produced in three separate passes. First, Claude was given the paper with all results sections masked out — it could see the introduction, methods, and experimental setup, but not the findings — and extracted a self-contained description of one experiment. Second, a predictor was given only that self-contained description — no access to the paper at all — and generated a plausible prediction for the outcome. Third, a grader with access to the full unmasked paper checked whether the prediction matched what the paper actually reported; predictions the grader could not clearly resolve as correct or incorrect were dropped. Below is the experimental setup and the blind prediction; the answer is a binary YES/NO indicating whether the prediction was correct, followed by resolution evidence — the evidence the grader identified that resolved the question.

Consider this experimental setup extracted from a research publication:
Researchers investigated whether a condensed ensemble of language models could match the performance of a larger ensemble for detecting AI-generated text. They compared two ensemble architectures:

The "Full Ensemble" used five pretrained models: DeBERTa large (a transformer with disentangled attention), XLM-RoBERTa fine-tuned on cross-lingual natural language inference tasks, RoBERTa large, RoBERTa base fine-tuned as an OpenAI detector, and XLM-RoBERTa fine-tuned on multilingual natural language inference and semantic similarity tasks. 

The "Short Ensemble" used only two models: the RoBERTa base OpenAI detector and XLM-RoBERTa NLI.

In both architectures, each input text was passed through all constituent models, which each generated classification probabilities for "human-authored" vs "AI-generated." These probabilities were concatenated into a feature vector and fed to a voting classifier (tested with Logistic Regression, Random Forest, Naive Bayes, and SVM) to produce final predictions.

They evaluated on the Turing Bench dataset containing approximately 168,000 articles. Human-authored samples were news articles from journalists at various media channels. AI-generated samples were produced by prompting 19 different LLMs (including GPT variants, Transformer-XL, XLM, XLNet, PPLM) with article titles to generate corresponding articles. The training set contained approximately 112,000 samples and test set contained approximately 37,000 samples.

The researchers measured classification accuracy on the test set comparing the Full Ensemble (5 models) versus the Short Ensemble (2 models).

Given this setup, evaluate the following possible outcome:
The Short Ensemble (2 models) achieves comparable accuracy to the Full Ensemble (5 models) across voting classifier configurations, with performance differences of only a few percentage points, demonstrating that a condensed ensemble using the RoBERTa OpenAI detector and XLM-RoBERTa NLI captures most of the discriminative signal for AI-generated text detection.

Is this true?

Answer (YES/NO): YES